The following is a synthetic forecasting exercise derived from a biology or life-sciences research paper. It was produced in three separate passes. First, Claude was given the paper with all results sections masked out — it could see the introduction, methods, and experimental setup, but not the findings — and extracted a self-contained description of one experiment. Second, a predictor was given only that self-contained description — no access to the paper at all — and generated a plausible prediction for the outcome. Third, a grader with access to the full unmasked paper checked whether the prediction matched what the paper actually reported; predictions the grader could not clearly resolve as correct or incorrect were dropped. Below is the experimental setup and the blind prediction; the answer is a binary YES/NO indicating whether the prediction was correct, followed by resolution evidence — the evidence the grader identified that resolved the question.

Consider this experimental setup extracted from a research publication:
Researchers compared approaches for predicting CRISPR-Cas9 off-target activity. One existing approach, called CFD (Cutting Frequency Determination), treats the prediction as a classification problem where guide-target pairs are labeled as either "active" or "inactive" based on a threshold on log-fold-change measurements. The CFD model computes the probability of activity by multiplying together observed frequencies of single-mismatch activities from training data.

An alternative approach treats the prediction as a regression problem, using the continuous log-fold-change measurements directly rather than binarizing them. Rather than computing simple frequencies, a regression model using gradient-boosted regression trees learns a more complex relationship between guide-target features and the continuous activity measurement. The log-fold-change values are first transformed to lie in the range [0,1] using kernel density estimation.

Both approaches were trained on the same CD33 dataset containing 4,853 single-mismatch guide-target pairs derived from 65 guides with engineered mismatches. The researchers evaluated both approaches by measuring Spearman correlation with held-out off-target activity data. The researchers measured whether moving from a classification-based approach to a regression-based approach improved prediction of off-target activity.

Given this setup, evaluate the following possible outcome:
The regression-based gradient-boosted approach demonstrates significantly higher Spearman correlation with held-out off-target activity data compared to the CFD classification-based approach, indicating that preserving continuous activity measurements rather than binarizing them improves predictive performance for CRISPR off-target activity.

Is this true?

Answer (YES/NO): YES